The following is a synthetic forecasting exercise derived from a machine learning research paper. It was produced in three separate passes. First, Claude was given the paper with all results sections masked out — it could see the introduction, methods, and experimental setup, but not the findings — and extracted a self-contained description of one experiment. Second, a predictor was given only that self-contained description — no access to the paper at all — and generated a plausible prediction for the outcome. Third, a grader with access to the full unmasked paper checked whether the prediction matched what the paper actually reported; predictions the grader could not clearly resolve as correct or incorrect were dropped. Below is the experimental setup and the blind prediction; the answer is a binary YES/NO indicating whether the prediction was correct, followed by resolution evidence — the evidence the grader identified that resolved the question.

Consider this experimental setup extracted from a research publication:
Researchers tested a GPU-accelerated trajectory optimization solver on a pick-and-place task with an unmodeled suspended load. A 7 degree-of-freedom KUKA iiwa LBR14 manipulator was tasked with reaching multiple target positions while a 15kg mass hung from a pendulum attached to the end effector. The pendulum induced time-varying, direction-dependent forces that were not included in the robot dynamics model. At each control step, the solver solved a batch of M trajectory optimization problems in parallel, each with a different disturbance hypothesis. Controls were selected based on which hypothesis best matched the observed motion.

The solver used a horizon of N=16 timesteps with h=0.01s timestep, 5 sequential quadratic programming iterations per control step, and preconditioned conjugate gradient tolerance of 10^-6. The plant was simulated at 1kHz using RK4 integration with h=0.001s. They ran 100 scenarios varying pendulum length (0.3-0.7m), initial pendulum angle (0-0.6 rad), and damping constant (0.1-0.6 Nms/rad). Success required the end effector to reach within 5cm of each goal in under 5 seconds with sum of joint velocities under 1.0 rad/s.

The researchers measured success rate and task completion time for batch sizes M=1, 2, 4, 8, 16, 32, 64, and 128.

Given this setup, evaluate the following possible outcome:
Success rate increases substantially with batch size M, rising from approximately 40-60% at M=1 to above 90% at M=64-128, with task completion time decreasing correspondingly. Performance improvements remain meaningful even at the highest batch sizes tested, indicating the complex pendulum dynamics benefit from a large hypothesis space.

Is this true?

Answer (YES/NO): NO